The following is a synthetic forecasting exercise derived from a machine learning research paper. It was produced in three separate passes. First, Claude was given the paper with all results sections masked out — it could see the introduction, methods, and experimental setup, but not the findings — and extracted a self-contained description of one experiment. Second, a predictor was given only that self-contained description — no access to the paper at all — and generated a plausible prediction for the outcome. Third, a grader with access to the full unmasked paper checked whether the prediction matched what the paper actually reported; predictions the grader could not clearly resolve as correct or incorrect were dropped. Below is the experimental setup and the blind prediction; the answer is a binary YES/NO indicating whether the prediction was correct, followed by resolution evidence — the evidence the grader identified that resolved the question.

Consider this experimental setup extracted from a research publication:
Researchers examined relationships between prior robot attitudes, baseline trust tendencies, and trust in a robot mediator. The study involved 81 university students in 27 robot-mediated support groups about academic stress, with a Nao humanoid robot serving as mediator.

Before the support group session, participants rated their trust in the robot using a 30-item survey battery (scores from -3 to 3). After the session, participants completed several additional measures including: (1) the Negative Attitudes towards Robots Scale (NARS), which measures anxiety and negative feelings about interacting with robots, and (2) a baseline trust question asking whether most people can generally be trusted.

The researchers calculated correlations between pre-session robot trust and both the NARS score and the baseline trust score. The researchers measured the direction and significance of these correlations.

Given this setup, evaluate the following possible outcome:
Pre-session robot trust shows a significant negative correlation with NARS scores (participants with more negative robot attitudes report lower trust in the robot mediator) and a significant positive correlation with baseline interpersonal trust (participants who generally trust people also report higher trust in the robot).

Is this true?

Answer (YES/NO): YES